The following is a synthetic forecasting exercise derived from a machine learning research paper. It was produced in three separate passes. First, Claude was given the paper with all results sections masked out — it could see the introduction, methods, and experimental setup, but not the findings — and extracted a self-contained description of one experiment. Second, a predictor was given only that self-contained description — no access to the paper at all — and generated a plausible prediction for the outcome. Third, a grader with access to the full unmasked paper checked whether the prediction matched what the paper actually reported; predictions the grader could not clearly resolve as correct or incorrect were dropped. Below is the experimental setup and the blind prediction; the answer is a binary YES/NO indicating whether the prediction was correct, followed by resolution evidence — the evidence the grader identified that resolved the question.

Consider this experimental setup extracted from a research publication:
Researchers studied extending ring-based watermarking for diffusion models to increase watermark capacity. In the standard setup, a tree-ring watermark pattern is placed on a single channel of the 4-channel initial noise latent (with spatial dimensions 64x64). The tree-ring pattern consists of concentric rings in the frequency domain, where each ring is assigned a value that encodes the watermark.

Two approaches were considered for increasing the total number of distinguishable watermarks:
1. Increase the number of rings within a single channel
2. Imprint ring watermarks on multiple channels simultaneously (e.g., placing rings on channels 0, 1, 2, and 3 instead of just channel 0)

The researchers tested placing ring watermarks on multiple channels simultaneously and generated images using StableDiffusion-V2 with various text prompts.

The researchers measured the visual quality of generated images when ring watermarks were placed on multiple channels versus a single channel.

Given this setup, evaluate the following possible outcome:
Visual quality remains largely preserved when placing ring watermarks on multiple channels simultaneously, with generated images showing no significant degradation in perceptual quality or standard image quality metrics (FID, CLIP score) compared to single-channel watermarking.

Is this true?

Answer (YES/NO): NO